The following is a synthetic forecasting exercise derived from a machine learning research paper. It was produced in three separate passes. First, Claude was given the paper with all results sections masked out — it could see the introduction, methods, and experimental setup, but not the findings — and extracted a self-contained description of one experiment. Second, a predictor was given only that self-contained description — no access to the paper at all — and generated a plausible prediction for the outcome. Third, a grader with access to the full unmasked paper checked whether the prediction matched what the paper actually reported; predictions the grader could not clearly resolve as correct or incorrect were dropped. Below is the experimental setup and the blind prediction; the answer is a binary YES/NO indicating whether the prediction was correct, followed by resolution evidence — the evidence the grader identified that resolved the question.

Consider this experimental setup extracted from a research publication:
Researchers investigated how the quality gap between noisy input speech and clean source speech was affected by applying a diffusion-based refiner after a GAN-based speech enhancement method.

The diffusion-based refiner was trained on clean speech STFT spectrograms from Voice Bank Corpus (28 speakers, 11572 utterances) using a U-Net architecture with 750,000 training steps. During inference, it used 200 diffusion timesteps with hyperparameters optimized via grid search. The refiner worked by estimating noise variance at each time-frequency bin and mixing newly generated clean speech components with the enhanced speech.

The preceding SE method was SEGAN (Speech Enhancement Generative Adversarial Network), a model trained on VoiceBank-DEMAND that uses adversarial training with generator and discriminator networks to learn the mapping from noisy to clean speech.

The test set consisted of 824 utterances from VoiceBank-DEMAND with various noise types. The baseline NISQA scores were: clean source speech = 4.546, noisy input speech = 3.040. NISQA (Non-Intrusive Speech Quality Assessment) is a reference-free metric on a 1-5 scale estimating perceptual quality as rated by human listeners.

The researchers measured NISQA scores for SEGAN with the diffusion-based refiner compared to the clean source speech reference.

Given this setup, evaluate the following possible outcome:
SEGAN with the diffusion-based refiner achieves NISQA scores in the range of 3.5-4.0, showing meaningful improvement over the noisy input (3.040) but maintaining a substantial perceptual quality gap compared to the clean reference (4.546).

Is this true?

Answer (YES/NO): NO